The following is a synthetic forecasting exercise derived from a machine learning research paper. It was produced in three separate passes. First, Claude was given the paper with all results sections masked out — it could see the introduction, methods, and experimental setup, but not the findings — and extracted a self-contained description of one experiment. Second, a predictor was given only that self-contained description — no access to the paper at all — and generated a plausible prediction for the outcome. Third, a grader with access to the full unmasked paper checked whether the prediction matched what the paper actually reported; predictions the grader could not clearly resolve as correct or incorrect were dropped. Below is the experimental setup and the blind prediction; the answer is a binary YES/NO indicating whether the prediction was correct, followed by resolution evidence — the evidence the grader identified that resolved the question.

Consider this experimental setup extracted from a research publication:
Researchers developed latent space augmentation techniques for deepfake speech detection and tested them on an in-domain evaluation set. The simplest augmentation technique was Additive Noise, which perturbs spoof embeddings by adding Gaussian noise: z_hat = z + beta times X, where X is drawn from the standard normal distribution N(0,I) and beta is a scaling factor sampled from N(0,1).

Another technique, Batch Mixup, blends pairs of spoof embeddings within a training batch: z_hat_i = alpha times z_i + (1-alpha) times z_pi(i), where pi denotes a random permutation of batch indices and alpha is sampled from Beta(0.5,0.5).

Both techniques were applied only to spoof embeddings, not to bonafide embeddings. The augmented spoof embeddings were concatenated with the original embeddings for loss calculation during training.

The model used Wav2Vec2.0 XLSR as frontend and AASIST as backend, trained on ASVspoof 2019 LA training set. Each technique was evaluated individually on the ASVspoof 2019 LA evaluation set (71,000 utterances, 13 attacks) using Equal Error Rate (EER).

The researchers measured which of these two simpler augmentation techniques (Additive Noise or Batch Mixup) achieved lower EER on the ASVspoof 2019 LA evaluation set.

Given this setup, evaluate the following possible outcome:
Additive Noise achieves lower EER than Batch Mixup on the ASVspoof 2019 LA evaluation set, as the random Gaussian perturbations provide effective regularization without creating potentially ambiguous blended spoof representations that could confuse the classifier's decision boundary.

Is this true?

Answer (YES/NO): YES